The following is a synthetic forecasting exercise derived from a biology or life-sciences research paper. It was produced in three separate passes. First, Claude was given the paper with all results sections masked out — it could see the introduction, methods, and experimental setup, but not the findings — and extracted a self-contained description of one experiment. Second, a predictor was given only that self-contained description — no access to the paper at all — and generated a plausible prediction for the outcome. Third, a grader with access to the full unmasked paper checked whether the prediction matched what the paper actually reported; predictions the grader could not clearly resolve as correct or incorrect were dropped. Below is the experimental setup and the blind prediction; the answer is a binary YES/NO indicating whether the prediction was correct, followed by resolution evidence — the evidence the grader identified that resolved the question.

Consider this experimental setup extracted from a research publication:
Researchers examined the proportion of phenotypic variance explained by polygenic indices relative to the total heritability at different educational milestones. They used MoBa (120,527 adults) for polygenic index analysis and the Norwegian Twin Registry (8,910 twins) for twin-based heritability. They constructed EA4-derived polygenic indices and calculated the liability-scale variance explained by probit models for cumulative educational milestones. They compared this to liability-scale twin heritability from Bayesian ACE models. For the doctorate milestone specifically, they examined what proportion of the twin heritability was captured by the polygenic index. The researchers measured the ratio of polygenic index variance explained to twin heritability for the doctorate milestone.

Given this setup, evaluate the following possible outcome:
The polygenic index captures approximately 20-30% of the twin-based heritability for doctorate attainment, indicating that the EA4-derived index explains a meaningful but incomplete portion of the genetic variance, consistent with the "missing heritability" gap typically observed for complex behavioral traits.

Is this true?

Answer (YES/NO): YES